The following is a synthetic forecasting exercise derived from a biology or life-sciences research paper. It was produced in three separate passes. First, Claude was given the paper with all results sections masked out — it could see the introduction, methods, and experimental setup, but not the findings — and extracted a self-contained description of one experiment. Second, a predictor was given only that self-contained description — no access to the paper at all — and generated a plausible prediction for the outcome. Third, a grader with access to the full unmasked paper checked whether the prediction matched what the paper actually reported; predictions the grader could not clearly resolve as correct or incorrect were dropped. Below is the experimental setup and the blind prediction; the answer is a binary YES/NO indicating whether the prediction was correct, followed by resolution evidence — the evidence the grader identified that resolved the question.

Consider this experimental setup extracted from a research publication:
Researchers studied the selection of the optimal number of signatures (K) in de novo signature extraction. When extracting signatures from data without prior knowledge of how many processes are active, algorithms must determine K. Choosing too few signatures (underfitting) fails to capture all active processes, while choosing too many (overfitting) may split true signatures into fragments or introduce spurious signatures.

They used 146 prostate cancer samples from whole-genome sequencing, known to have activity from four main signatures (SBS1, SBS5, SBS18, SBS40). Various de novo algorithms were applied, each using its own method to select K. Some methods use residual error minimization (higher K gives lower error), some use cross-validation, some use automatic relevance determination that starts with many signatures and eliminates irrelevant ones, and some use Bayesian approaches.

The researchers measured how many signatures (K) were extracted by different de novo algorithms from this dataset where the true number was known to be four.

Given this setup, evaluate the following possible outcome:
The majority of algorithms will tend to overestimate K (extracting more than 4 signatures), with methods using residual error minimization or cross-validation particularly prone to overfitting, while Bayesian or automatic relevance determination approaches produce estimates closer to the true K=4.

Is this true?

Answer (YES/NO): NO